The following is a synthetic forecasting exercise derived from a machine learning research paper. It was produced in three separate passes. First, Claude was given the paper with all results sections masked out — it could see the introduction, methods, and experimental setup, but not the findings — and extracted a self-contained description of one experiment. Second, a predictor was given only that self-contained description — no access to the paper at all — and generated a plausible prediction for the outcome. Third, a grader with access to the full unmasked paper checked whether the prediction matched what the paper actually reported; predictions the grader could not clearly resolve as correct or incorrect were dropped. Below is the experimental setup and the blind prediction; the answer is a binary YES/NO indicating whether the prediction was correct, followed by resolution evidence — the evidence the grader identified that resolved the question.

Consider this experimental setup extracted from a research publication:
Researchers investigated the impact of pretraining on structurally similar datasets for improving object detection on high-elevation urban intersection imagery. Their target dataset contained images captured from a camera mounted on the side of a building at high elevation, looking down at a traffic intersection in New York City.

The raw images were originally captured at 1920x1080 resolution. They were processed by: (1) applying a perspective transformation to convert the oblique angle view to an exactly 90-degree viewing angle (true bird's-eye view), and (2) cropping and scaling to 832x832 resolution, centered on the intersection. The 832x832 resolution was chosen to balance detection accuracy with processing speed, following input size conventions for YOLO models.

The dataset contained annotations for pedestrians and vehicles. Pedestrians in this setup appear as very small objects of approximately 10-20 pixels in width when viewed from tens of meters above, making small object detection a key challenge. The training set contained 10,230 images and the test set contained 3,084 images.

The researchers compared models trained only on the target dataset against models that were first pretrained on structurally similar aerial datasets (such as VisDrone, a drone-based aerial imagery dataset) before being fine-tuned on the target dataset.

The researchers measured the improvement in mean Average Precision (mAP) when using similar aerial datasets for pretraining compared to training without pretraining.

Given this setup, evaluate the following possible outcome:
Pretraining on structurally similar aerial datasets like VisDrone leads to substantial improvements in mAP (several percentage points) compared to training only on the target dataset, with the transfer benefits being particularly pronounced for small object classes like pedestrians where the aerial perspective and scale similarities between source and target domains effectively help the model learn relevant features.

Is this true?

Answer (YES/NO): NO